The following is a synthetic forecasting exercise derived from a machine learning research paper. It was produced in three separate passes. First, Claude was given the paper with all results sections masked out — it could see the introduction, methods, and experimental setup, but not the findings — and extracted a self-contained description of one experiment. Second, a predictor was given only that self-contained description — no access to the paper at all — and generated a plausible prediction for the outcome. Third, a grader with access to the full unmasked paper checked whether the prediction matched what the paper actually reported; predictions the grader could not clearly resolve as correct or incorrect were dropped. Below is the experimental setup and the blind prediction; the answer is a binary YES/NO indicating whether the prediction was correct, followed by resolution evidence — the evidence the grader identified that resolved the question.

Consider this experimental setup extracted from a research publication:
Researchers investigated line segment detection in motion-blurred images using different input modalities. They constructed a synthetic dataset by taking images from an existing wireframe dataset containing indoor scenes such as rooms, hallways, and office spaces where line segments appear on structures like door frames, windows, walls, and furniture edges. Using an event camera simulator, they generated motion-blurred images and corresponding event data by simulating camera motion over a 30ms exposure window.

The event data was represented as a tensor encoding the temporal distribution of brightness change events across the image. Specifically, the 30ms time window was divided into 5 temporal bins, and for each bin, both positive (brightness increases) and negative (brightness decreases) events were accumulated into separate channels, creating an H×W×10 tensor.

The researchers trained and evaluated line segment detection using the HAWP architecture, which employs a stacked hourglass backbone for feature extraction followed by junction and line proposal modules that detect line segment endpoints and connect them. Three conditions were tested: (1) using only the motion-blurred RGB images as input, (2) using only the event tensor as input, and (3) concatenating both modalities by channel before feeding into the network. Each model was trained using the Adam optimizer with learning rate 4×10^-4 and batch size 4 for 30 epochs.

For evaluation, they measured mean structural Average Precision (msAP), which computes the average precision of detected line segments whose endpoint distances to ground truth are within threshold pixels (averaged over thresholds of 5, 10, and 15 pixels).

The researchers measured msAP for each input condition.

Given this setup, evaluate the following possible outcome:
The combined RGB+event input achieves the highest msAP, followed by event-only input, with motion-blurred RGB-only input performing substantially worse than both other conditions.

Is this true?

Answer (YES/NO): NO